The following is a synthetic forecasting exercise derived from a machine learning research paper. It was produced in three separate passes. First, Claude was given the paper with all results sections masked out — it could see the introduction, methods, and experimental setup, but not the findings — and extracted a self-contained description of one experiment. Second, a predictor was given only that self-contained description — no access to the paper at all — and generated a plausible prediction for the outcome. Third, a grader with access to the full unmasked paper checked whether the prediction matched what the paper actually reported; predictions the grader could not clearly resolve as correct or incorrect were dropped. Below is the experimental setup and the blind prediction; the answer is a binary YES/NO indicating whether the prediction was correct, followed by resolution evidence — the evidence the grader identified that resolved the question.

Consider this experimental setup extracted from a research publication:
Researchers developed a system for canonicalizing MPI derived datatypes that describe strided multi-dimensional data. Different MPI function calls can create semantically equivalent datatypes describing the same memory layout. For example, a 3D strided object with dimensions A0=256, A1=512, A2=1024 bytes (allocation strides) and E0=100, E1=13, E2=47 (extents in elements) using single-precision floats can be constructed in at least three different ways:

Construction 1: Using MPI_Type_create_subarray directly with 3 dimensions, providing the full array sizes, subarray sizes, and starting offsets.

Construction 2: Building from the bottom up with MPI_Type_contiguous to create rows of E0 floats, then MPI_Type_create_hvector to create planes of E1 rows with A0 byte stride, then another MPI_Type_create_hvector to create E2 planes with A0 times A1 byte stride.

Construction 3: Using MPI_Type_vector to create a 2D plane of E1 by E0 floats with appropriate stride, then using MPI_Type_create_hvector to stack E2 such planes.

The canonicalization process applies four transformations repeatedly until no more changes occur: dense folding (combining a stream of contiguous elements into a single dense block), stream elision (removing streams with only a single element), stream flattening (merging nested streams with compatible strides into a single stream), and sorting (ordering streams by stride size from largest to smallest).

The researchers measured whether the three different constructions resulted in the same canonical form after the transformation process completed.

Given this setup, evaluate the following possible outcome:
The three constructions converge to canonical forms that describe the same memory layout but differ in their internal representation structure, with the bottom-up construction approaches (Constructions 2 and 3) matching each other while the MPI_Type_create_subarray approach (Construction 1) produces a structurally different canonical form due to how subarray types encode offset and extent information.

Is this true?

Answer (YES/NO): NO